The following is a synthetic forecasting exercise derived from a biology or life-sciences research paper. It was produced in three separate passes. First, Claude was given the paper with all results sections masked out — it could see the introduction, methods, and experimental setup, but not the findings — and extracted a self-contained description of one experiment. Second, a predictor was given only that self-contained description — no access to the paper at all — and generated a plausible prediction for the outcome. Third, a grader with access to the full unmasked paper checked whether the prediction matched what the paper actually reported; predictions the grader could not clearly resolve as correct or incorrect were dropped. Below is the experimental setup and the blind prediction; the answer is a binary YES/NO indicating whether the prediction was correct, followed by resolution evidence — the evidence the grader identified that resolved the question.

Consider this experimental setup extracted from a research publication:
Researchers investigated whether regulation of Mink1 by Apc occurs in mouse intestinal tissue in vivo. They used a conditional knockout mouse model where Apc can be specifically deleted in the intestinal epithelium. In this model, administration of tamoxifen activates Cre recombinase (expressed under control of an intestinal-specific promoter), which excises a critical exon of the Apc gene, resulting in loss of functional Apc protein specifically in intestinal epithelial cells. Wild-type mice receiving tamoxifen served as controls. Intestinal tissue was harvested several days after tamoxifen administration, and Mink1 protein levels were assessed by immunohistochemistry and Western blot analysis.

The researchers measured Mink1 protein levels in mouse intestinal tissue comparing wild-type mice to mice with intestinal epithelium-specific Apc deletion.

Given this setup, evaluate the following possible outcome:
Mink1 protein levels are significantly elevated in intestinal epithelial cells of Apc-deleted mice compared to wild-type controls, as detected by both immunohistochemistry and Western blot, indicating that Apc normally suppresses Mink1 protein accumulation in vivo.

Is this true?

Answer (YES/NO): NO